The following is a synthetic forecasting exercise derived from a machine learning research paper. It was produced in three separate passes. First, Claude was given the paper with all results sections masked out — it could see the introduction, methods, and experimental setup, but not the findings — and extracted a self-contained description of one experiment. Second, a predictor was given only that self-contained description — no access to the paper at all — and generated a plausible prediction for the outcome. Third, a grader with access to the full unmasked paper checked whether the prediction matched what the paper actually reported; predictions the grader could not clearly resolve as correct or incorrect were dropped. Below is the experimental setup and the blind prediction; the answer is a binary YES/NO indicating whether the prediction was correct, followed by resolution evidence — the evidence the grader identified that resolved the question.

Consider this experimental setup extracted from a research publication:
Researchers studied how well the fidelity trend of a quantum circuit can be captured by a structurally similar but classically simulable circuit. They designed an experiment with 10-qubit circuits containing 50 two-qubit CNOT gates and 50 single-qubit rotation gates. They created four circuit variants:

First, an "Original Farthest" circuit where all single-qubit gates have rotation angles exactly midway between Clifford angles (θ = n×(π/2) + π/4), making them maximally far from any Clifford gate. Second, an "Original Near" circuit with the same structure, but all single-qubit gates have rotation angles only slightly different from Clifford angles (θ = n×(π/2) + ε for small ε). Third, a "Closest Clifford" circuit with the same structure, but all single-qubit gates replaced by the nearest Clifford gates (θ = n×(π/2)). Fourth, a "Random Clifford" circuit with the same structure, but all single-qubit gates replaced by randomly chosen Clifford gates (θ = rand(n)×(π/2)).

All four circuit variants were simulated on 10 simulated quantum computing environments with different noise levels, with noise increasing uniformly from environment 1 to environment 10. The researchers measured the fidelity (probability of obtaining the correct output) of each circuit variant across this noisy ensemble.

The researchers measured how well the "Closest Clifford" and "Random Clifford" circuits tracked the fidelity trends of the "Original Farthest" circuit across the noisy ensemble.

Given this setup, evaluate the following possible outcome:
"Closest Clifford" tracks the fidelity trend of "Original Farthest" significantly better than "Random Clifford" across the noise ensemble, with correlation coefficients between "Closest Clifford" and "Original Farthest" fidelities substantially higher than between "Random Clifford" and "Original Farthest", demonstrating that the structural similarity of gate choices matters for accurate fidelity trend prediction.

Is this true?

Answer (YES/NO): YES